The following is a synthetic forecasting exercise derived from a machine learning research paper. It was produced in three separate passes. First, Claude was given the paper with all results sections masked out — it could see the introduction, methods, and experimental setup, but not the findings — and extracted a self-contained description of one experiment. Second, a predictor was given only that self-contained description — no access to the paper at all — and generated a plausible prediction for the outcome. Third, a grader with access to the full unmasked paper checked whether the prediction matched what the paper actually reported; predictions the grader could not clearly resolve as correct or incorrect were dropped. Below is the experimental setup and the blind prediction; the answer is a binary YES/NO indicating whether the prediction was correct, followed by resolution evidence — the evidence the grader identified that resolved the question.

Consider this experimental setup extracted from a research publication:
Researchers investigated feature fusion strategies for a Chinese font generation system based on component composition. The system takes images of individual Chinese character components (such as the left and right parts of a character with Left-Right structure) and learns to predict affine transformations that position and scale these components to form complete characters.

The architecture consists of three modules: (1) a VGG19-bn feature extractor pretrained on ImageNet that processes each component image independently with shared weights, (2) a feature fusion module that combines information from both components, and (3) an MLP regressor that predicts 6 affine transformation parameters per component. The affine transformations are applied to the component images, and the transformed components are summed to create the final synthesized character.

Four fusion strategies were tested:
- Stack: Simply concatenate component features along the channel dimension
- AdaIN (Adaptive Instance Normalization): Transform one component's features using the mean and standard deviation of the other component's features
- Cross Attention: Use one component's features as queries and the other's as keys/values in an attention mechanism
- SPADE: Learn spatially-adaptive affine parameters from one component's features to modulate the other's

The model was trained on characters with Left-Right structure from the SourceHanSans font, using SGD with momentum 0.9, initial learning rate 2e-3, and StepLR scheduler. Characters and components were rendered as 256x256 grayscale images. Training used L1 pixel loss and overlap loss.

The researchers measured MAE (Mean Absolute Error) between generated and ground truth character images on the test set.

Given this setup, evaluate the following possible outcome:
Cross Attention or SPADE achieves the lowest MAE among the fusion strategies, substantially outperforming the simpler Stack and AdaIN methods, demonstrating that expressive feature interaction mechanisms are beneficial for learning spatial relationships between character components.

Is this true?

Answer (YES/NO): NO